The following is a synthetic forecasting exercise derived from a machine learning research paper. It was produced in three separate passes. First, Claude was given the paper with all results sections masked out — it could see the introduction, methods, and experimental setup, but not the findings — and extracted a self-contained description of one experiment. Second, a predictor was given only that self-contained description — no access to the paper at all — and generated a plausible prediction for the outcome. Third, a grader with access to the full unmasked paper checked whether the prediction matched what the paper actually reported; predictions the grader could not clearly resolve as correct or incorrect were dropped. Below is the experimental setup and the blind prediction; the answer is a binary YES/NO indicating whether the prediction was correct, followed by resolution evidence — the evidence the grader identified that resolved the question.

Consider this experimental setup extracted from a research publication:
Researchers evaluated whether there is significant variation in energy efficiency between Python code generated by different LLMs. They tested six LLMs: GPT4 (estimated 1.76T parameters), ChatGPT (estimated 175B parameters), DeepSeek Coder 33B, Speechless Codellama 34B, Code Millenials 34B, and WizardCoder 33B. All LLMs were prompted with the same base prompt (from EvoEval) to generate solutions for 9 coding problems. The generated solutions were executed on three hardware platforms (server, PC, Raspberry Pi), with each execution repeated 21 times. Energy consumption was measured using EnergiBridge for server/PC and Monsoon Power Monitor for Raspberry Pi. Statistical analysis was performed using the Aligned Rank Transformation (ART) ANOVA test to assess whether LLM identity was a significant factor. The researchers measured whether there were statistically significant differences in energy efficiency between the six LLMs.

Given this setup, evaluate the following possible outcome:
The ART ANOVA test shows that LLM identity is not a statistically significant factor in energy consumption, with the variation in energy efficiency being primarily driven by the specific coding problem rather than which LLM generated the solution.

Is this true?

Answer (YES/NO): NO